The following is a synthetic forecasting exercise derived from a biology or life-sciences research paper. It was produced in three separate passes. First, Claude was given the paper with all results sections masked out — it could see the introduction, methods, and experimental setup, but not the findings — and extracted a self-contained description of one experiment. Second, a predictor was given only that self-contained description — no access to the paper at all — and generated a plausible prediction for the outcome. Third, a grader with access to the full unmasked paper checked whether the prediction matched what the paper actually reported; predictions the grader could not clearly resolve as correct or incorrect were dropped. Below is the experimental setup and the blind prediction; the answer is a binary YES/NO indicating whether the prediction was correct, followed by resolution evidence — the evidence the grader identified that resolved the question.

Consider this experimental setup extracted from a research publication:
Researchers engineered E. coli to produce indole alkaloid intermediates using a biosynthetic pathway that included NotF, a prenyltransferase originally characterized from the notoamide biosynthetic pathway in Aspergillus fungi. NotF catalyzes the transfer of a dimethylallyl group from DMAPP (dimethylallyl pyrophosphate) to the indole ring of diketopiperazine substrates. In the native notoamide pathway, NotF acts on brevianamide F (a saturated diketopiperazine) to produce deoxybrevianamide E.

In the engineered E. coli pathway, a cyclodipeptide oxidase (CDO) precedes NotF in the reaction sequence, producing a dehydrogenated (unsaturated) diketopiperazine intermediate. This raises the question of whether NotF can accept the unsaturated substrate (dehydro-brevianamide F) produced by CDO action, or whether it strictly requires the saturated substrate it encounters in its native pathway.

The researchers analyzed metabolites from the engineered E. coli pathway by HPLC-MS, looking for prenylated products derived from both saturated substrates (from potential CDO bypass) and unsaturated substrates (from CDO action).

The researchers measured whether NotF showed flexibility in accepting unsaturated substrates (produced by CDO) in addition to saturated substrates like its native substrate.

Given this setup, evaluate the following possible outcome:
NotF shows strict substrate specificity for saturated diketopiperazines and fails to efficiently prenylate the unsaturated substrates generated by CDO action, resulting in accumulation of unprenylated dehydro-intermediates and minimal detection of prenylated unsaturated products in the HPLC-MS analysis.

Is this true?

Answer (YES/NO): NO